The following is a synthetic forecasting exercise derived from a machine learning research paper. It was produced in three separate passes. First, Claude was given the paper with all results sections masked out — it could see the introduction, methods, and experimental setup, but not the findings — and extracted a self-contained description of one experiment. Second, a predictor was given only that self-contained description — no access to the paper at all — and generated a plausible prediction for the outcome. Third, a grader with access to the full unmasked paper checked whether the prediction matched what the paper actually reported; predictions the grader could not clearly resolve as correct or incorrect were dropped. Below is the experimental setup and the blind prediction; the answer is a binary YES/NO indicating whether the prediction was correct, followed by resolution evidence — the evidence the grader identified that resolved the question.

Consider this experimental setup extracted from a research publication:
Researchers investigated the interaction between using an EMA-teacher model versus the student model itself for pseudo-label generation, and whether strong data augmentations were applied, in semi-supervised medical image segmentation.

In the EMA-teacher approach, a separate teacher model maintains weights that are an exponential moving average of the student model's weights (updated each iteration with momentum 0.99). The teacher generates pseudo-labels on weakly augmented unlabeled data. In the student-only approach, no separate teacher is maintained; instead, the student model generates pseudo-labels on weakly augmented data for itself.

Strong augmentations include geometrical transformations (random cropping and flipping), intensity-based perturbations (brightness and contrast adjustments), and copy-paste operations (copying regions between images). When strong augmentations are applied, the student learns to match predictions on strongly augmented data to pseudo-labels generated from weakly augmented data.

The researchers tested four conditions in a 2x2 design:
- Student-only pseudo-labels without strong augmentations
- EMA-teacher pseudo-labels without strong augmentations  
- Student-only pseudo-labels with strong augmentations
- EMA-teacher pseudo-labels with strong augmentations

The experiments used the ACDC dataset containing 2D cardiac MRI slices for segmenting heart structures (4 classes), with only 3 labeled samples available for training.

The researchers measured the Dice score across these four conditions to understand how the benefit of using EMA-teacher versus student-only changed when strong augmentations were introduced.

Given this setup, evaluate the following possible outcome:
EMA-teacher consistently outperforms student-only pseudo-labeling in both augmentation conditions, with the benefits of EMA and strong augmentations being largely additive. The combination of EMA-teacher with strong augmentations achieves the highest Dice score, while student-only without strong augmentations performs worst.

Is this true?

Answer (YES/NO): NO